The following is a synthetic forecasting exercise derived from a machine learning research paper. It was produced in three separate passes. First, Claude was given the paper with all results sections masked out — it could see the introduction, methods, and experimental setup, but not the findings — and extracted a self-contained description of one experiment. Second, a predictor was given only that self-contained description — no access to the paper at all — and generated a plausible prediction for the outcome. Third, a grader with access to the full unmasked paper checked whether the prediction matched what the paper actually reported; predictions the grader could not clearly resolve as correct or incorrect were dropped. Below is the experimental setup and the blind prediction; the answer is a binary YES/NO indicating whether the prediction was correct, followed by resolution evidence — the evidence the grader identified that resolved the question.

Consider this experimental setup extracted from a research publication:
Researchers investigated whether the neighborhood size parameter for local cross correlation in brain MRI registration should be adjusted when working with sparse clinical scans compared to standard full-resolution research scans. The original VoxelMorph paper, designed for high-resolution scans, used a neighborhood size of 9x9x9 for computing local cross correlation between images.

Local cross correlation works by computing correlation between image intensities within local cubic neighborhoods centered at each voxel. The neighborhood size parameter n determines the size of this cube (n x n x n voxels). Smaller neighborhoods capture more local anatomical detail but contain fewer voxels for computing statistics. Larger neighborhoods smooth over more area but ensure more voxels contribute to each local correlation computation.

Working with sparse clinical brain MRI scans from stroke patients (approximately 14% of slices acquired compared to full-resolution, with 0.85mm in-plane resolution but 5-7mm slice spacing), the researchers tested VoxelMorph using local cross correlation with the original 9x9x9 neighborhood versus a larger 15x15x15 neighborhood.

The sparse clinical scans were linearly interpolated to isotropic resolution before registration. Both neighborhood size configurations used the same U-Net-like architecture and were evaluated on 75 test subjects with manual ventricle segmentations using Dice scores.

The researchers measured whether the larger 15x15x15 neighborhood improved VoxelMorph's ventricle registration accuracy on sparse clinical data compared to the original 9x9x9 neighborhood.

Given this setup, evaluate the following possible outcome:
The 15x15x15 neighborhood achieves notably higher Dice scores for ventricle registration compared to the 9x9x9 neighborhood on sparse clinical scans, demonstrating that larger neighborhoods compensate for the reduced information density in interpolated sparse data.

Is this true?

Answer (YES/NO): YES